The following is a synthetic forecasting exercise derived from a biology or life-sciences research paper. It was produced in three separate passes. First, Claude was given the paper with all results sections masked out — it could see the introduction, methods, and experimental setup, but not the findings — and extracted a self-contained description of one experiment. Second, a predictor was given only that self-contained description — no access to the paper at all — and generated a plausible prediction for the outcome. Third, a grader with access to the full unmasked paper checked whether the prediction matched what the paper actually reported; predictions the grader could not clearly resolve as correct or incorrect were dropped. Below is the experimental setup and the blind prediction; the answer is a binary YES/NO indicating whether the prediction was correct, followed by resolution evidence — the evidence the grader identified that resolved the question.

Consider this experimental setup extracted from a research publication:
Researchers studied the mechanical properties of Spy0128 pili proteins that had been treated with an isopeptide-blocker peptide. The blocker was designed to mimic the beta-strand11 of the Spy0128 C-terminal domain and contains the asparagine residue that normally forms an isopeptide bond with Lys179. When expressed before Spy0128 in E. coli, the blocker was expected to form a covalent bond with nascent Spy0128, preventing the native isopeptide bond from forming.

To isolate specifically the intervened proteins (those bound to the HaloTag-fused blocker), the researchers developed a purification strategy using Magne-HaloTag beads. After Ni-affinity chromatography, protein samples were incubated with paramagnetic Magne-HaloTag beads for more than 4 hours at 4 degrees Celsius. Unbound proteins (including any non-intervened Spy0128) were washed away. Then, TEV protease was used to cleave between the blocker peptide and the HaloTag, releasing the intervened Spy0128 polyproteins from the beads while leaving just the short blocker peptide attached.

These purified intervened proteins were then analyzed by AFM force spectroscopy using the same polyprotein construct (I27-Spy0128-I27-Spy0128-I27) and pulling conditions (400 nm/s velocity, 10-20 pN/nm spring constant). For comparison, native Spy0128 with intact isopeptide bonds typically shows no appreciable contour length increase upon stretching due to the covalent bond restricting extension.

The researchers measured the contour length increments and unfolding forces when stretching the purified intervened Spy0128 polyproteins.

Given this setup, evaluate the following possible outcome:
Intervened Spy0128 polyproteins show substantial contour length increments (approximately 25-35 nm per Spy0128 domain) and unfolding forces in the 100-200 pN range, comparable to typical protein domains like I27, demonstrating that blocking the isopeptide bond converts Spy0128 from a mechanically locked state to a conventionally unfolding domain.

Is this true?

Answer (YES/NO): NO